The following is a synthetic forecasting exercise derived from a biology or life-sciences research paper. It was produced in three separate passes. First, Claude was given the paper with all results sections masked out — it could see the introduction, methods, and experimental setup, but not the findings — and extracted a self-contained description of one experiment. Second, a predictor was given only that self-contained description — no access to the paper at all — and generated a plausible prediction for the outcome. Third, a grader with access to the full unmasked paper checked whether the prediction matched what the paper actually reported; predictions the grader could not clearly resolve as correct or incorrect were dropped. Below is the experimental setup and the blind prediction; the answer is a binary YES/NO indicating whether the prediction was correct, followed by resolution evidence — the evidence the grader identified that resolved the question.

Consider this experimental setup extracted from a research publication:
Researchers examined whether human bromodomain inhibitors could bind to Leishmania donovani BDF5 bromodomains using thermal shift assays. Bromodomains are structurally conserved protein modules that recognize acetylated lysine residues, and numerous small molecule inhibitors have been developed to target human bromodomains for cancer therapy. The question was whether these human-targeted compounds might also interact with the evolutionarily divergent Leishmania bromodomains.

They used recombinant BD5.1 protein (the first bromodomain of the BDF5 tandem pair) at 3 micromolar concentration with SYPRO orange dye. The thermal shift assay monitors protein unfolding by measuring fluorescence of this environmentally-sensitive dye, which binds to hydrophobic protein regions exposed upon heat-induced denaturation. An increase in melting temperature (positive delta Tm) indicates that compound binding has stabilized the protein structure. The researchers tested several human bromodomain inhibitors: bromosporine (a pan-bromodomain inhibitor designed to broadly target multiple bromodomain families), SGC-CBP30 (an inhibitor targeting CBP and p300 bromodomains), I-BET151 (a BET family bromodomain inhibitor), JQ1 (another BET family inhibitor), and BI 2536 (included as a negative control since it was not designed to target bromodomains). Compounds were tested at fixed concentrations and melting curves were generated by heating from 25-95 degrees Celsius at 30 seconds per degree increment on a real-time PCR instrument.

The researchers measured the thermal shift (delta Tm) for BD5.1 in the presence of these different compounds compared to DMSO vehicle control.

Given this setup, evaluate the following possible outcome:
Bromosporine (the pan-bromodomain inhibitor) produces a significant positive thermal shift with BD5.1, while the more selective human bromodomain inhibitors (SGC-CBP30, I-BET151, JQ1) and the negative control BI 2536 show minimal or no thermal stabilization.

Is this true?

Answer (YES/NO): NO